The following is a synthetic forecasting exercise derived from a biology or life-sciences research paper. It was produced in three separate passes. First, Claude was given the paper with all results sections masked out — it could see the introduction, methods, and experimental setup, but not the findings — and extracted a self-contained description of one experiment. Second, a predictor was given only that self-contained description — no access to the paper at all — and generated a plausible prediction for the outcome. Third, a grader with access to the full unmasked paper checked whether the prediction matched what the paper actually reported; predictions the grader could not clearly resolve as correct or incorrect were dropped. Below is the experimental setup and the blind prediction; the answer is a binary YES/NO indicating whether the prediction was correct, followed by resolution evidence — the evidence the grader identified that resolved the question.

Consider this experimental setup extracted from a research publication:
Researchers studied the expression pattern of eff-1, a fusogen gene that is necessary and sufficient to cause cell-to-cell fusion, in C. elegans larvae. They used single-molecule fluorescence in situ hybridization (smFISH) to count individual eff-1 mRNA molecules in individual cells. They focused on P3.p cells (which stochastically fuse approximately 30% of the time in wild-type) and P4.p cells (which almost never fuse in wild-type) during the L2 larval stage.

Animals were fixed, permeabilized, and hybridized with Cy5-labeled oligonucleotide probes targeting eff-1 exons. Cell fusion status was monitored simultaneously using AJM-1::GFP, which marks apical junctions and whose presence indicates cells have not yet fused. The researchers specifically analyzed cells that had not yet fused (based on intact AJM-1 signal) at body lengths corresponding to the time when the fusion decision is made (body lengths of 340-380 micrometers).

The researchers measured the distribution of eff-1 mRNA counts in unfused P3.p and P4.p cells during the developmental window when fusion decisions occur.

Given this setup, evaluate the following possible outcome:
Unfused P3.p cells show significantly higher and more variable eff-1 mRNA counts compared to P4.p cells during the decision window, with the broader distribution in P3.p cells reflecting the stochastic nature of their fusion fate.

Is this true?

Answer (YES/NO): NO